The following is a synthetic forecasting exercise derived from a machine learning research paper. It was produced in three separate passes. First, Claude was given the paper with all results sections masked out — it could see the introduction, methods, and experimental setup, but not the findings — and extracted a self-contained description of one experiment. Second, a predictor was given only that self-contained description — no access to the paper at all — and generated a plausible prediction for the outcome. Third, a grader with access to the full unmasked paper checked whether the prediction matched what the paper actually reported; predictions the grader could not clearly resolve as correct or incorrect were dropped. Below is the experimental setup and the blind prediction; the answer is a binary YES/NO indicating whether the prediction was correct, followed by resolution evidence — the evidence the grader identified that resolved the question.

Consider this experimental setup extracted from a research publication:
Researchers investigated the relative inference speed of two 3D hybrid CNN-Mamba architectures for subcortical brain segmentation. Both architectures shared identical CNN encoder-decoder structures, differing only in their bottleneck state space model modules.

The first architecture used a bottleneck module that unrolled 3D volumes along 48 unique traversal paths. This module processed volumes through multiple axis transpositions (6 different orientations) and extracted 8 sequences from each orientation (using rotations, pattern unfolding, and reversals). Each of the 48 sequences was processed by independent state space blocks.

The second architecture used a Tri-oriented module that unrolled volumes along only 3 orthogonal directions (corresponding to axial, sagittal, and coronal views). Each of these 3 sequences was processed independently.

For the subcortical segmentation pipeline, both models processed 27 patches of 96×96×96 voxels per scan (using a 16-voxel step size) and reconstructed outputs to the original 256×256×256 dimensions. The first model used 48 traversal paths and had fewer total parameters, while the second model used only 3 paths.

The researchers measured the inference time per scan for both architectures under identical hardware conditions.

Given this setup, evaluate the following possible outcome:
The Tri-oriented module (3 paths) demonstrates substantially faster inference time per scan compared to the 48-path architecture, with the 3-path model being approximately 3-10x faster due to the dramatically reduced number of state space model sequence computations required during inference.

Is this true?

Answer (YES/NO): NO